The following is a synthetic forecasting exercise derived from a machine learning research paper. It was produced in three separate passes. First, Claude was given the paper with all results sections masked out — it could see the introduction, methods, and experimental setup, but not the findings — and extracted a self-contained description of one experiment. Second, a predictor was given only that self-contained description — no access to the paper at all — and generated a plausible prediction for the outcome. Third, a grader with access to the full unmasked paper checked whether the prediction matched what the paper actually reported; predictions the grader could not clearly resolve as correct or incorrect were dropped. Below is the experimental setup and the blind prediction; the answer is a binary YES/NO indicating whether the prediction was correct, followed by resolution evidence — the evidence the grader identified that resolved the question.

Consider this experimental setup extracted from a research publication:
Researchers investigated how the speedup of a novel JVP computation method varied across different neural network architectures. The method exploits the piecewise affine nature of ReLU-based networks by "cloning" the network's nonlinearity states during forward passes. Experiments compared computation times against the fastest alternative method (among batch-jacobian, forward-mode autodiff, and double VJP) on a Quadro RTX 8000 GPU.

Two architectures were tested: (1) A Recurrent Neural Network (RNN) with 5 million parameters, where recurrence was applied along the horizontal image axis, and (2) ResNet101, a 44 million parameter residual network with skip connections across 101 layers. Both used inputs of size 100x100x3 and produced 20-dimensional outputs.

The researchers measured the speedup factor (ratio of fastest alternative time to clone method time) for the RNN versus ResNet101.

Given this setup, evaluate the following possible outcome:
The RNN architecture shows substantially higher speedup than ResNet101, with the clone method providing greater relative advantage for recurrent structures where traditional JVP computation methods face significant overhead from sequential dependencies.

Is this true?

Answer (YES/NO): YES